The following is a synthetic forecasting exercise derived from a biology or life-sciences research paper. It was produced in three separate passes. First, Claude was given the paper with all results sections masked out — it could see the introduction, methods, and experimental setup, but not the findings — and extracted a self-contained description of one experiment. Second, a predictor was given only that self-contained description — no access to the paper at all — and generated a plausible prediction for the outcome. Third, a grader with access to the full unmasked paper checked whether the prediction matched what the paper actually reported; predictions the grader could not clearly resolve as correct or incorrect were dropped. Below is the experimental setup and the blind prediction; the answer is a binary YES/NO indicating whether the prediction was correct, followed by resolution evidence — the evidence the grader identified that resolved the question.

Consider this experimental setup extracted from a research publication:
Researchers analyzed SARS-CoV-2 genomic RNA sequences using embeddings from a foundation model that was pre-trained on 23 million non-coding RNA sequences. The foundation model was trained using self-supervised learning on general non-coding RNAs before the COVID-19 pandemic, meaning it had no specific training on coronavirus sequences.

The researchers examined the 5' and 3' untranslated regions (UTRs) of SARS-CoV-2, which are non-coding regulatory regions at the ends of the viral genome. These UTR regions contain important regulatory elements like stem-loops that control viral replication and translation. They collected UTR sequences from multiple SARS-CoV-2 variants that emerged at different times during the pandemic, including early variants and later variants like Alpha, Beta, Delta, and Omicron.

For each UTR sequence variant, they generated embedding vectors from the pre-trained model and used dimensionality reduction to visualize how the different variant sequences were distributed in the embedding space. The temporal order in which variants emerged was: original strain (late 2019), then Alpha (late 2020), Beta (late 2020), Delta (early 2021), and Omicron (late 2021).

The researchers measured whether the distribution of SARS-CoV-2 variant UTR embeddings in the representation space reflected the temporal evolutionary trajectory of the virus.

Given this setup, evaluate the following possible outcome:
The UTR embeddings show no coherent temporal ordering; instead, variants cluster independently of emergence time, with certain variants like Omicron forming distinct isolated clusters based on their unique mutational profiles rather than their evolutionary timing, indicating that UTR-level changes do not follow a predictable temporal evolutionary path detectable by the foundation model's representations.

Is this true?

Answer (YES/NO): NO